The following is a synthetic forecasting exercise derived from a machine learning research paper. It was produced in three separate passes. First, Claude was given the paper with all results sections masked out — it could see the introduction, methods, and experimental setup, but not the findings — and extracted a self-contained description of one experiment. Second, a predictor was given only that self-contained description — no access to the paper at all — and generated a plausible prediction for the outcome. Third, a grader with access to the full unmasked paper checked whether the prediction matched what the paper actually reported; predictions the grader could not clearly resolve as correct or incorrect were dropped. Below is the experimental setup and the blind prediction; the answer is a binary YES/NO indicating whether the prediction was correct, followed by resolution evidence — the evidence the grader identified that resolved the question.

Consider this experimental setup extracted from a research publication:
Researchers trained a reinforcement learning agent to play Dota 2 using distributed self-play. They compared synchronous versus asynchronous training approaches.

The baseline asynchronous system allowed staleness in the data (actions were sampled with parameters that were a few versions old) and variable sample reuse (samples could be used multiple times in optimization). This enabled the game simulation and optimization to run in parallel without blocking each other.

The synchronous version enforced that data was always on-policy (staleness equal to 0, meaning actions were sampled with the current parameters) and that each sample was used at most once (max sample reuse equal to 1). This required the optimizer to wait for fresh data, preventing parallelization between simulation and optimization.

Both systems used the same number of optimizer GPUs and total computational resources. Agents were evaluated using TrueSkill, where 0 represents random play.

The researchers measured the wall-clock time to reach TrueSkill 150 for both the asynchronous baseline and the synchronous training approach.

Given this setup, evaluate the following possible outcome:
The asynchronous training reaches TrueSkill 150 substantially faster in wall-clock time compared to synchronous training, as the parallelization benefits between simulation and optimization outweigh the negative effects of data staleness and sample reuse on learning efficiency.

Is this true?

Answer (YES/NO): YES